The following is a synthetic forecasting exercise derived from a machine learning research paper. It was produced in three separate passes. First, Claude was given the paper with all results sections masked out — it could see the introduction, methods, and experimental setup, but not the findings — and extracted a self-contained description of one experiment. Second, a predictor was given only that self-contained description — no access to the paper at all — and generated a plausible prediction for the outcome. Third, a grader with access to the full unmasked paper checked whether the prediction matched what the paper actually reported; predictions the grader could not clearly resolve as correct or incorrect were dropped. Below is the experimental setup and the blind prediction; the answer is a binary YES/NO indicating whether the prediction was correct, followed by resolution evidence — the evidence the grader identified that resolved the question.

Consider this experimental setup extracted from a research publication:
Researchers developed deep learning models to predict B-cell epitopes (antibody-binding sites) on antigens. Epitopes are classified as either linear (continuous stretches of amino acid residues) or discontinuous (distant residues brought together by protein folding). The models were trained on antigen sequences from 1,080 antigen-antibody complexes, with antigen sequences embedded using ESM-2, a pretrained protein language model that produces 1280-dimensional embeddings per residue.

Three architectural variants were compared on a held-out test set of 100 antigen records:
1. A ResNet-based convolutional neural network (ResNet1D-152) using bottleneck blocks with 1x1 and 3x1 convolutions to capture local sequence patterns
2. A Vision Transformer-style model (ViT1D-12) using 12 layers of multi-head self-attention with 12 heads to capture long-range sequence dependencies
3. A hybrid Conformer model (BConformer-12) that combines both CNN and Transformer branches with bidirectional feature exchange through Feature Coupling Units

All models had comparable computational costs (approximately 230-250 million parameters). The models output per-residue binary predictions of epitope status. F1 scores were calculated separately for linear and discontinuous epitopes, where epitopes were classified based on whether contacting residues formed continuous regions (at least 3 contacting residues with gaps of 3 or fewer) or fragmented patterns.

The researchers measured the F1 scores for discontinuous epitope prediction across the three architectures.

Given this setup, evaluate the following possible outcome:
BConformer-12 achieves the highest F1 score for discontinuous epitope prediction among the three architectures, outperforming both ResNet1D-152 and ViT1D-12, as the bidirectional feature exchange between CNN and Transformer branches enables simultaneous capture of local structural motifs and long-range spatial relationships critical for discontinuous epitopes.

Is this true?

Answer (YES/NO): YES